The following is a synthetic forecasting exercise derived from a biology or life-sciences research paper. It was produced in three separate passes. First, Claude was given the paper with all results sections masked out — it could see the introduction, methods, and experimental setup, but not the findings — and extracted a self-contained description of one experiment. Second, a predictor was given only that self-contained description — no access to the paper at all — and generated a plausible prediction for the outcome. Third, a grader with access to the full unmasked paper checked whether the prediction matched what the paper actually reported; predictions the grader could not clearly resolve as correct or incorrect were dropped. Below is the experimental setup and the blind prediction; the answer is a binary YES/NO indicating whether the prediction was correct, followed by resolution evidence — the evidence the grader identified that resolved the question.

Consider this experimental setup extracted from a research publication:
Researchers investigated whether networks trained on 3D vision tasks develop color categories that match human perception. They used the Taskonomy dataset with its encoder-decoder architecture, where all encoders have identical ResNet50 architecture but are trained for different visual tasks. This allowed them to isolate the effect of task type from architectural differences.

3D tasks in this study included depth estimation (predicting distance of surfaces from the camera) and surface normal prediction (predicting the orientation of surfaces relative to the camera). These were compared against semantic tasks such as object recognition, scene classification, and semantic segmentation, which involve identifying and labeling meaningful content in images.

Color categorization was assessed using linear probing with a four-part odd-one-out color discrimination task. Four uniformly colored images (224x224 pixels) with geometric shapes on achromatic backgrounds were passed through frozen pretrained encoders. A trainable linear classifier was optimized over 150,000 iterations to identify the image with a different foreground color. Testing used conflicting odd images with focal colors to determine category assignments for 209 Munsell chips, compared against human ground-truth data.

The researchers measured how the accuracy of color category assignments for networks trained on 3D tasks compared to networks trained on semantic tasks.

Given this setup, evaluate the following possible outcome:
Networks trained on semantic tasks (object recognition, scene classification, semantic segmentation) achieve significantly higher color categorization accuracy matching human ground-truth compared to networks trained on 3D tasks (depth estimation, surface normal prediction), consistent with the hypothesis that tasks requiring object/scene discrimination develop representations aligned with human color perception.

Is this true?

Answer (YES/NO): YES